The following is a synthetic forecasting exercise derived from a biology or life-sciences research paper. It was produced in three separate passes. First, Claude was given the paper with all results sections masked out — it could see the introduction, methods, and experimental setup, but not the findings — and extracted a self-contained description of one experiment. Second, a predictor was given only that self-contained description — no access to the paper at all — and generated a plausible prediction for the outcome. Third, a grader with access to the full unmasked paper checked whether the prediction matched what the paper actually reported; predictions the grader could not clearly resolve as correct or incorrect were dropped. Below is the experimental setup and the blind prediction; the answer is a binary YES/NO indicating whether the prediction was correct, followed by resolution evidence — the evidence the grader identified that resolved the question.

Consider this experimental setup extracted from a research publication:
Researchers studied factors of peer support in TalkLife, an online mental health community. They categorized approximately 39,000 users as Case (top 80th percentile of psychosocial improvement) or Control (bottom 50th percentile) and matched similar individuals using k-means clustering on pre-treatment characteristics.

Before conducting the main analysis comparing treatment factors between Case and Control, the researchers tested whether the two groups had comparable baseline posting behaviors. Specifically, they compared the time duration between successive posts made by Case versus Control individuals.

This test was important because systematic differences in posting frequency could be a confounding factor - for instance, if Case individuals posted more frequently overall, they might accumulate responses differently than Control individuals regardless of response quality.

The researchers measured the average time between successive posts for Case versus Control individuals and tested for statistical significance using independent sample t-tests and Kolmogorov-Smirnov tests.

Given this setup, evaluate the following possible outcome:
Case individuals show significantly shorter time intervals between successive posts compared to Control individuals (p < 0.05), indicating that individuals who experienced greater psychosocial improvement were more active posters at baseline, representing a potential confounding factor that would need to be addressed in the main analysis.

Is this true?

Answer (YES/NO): NO